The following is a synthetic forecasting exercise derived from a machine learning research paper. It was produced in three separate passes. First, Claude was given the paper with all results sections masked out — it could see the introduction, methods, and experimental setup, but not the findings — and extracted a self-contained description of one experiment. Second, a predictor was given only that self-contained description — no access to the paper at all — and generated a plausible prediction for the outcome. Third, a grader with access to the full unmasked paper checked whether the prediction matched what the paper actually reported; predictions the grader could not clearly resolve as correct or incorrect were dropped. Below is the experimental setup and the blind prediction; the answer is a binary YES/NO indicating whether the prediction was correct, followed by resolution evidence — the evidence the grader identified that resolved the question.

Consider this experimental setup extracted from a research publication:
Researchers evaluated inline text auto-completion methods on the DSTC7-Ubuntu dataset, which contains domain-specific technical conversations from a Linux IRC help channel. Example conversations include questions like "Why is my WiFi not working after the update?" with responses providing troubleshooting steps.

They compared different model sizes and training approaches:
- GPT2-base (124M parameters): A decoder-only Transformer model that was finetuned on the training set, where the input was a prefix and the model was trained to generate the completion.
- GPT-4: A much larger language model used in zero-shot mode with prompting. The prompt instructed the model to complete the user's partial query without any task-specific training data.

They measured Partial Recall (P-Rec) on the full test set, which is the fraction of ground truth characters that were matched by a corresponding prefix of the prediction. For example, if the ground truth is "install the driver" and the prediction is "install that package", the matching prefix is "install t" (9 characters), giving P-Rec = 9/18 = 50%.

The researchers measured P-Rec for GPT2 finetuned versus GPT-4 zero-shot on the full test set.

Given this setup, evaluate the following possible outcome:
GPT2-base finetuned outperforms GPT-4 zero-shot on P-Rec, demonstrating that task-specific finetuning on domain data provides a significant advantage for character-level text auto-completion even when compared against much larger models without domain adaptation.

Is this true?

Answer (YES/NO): YES